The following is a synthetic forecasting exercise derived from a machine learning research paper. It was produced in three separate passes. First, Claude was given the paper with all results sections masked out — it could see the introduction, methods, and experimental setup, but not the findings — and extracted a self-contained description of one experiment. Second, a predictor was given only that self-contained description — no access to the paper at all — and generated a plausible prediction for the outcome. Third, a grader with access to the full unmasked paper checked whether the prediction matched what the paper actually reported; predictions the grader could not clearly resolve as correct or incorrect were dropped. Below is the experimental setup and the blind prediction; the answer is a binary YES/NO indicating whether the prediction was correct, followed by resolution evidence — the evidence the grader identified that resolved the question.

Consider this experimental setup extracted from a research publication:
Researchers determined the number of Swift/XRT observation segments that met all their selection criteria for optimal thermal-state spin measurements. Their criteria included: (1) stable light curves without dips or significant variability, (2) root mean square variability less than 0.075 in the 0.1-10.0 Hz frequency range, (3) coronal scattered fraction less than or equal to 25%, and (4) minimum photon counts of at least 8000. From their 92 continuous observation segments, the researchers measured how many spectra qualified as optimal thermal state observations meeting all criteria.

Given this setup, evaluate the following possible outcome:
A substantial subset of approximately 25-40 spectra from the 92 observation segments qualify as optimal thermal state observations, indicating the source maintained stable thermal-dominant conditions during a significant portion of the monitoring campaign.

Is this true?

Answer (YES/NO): NO